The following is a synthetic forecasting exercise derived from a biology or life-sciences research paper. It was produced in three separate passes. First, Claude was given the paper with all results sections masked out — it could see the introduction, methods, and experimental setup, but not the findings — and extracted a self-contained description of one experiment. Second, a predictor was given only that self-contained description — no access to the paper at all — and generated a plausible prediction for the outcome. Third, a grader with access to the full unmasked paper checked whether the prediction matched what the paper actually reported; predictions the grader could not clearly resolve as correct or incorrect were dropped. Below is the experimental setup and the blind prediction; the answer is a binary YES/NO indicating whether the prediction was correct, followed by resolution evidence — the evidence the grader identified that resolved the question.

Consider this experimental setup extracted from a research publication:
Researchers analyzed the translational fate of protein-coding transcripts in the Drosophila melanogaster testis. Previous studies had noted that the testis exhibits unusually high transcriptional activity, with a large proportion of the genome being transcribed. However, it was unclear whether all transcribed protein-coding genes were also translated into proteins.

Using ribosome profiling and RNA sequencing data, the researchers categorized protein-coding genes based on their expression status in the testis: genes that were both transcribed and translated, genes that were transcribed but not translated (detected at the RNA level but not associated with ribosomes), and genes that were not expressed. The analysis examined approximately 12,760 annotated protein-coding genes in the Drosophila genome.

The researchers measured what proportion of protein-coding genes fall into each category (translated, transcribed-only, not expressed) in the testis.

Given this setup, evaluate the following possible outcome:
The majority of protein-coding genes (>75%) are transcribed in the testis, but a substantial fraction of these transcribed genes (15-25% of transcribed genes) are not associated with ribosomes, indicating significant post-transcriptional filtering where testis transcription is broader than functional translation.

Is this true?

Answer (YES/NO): NO